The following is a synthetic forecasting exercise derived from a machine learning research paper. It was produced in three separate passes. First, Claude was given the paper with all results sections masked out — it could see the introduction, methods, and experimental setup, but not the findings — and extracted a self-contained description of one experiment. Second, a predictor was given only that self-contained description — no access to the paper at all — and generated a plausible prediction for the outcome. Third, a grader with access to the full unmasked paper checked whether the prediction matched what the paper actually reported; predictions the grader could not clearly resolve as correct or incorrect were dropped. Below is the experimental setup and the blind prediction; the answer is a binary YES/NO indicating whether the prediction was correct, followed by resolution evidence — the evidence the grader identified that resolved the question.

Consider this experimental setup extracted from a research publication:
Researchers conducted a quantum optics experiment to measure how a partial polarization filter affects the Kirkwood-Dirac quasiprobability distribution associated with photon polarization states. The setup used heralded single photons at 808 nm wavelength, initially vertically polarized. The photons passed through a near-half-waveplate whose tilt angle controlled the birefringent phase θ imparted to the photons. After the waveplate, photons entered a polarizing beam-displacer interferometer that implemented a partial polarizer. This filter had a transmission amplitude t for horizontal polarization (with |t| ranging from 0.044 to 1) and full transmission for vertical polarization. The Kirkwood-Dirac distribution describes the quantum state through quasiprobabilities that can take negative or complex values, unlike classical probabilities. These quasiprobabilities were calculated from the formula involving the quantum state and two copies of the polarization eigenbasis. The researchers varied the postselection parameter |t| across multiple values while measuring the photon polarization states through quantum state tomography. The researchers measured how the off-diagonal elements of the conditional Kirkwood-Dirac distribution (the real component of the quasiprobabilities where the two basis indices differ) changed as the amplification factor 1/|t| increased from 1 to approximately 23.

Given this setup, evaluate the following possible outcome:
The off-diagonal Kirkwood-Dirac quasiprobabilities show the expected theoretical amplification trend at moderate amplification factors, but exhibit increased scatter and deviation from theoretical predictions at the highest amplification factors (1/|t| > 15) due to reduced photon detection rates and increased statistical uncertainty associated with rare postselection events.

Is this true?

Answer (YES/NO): NO